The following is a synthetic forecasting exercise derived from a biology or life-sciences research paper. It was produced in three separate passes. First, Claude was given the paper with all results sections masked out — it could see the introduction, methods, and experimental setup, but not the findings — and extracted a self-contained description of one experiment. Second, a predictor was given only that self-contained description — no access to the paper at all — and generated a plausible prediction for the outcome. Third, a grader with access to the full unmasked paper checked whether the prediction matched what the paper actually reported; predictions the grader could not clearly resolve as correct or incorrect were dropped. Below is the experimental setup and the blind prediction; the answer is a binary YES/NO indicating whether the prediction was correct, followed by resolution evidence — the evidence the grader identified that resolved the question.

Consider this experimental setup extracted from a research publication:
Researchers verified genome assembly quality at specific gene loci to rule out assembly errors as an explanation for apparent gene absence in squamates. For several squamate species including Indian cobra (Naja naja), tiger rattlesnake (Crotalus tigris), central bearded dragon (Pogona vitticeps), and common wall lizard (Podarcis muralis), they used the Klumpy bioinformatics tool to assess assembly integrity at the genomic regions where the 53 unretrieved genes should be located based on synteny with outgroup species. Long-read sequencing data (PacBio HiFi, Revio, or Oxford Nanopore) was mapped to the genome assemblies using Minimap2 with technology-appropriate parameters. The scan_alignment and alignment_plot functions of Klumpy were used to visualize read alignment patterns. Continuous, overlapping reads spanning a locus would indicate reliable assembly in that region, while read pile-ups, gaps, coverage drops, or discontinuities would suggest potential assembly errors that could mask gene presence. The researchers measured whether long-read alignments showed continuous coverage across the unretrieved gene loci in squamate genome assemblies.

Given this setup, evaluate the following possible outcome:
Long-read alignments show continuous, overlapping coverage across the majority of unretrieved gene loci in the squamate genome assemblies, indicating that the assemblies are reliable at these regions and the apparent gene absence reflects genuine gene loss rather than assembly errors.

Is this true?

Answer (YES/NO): YES